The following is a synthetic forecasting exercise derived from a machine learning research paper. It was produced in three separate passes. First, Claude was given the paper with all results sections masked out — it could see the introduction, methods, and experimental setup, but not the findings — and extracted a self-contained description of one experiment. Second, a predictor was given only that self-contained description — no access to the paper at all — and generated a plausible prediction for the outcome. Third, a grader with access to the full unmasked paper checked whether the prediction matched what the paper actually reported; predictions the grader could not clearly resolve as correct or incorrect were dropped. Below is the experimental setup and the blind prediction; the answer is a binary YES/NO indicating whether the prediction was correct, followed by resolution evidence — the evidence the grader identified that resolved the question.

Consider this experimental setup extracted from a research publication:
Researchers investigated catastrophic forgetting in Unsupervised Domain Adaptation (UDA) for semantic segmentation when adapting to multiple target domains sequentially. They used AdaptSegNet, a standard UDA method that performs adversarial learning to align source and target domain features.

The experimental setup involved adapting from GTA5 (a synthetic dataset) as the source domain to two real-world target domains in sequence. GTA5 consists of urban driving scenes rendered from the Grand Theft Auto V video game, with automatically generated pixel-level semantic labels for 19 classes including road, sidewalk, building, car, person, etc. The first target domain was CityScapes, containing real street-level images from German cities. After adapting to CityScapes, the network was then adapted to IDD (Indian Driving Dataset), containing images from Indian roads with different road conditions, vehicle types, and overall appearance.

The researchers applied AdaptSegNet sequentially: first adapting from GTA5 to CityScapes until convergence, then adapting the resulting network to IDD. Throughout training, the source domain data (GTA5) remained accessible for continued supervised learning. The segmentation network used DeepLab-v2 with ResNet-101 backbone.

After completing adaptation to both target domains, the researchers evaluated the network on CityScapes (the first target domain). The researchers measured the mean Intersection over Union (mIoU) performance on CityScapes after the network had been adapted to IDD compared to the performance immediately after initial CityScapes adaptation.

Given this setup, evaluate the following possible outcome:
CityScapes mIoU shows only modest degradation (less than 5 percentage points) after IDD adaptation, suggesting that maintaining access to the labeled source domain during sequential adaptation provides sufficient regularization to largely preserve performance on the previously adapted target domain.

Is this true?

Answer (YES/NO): NO